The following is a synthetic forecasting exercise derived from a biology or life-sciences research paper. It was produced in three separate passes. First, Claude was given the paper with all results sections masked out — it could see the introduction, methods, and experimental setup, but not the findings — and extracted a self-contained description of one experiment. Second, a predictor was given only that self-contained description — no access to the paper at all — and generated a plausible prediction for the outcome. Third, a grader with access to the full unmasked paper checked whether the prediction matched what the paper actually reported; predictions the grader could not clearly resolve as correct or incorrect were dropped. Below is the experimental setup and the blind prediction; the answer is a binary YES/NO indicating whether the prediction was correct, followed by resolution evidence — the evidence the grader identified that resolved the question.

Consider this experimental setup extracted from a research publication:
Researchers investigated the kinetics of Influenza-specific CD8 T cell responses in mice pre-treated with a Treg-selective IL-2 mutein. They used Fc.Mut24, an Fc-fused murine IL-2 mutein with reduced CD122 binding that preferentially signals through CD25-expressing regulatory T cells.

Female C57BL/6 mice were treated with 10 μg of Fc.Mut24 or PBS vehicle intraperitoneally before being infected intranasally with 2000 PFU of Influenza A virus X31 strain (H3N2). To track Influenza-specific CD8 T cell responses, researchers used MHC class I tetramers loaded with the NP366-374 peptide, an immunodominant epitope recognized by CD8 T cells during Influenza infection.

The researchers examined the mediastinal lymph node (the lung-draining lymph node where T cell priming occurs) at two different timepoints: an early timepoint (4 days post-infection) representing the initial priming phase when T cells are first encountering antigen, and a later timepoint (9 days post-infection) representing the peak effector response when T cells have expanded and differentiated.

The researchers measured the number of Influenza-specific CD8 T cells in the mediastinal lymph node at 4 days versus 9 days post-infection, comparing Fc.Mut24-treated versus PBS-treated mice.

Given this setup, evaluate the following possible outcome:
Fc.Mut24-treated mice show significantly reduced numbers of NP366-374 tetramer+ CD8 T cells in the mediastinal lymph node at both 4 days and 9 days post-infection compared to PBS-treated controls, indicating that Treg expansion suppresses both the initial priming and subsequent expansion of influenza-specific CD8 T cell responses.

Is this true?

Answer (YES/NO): NO